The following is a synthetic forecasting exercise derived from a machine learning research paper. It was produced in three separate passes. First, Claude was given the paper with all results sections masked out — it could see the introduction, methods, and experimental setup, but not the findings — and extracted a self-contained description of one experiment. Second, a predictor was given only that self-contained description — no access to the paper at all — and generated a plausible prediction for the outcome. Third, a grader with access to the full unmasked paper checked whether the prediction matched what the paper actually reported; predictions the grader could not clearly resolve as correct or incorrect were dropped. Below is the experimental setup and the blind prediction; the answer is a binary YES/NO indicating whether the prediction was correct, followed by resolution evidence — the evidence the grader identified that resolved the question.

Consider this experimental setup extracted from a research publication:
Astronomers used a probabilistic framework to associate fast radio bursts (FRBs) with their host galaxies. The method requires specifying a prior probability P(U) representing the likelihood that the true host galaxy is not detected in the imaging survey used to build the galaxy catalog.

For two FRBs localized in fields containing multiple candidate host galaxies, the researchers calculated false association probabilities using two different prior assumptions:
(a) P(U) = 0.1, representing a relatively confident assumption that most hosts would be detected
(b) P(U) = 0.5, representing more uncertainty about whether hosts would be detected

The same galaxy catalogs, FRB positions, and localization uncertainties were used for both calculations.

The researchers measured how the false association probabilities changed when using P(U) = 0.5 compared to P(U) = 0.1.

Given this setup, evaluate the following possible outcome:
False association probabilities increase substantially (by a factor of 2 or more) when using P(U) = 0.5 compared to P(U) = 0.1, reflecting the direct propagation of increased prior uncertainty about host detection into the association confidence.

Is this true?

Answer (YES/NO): YES